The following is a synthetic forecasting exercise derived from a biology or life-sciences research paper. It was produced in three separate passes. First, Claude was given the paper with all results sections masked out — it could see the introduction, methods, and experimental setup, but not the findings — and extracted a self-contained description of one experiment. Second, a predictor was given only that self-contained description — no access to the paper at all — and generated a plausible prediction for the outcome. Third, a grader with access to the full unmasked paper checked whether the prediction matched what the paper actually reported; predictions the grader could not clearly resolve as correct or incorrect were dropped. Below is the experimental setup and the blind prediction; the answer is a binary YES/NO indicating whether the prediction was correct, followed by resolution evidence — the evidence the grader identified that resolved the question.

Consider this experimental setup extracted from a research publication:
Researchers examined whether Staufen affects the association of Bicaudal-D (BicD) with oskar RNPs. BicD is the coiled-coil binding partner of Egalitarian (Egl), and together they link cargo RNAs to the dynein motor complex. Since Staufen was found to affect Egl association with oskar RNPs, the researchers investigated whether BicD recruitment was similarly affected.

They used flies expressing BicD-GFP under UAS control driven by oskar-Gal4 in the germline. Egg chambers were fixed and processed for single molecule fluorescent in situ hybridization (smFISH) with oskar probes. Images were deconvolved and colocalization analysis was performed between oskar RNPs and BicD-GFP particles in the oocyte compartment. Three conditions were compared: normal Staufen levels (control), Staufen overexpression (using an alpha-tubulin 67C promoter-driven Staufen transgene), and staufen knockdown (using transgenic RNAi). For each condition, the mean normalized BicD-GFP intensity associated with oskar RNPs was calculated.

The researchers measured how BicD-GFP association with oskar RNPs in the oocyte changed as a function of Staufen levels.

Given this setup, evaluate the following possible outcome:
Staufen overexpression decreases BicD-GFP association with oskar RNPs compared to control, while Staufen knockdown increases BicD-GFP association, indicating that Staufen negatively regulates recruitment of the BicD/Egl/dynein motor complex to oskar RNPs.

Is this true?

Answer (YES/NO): NO